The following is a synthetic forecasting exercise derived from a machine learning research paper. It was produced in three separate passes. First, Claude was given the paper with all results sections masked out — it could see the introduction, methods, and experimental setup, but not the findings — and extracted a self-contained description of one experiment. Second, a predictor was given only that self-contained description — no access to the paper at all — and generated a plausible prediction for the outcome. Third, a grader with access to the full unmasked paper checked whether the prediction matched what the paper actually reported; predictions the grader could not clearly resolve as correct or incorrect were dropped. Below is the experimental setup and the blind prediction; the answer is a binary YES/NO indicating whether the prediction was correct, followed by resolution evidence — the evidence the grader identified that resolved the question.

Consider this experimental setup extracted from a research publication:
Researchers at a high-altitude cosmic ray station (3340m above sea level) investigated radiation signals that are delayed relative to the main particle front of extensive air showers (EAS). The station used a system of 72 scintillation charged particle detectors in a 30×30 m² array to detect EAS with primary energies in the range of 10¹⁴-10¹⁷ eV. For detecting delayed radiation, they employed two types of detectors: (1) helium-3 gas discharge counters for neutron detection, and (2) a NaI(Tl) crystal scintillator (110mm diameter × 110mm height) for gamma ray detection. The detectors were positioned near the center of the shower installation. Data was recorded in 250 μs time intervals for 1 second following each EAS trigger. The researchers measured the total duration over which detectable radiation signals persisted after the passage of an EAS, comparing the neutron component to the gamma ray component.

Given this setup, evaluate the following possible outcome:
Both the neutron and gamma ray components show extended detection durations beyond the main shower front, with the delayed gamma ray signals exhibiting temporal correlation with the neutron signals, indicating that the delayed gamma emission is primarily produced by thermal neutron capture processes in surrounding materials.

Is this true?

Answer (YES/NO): NO